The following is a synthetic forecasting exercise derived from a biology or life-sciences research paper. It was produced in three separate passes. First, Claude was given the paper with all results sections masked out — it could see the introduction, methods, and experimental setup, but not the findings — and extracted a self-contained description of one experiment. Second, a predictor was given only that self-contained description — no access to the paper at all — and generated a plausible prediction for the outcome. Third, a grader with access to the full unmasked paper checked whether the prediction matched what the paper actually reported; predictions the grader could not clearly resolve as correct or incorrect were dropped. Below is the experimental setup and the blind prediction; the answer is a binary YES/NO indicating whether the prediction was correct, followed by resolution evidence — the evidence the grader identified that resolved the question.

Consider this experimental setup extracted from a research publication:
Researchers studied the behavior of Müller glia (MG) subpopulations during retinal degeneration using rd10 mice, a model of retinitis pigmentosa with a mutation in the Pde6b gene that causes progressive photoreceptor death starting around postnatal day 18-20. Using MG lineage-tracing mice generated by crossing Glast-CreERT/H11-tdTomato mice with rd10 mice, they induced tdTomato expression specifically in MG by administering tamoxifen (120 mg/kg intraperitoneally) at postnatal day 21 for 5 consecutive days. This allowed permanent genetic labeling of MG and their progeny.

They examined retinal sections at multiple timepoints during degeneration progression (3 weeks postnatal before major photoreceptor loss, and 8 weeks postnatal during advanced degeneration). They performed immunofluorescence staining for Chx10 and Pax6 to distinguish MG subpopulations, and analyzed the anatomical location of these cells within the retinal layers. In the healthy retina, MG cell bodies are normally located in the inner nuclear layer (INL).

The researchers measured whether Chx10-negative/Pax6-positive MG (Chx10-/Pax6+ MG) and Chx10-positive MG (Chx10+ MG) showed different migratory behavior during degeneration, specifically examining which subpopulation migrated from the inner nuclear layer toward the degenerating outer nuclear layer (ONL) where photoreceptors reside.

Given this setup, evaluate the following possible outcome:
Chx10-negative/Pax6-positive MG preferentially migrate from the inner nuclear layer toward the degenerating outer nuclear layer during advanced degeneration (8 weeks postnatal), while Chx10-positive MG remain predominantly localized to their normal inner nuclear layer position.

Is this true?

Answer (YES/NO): YES